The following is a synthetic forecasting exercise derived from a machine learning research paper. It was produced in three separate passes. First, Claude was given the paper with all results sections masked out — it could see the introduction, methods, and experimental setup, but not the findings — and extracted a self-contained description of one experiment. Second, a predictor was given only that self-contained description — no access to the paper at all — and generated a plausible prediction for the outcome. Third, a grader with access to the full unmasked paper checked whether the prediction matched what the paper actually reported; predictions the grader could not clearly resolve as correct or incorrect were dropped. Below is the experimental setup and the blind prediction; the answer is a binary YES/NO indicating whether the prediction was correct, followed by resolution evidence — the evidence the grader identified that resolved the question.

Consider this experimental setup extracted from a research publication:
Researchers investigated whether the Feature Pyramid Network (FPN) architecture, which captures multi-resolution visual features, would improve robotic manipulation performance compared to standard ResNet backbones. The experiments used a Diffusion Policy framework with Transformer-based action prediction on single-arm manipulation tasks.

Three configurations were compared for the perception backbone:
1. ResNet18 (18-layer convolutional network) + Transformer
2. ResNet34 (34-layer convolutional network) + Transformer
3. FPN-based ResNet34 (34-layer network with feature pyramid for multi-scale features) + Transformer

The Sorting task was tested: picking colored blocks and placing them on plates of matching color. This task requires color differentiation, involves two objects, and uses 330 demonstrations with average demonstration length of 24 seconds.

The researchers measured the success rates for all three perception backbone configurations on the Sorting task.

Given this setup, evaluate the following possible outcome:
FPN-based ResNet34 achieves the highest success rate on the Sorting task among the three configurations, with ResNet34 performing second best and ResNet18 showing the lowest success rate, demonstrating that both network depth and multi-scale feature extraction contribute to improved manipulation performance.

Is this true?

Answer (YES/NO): NO